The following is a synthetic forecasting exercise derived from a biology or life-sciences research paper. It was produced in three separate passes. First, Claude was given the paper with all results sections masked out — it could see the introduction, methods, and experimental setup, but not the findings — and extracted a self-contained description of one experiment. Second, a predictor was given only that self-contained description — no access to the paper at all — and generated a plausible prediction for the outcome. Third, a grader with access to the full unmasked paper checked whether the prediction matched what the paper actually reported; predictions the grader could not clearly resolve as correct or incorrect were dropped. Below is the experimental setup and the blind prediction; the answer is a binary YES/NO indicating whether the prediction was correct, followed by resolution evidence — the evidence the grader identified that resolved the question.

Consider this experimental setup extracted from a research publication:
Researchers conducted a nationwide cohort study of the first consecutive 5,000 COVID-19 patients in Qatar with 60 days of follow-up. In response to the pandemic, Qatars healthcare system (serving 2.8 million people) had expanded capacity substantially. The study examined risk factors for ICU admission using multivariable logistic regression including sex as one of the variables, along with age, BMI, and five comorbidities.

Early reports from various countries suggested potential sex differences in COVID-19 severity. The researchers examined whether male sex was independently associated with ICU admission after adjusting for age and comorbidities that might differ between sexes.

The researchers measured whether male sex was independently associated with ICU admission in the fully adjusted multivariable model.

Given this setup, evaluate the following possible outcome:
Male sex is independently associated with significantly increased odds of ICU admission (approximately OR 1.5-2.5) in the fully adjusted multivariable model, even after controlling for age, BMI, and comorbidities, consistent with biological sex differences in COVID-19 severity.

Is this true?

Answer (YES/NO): NO